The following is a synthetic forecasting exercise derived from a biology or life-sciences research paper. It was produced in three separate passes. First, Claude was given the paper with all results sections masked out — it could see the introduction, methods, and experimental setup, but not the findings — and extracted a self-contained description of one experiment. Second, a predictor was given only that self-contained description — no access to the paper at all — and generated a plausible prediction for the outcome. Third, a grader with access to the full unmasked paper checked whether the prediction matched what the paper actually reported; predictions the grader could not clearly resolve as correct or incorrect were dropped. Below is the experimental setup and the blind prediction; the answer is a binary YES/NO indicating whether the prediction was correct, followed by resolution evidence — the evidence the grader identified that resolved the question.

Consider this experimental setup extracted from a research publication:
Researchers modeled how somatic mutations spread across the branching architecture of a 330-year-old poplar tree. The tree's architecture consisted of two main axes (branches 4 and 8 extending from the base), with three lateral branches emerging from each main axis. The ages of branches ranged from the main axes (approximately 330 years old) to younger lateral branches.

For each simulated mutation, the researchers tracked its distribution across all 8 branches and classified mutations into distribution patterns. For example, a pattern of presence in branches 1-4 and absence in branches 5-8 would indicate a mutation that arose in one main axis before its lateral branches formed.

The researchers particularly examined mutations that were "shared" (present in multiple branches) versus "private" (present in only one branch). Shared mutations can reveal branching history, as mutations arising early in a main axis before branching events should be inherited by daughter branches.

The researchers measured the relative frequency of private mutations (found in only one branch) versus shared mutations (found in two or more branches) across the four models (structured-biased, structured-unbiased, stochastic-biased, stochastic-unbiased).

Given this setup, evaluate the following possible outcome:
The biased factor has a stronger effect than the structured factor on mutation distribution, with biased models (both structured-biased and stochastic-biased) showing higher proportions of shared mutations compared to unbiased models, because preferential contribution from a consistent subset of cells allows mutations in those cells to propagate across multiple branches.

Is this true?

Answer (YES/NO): NO